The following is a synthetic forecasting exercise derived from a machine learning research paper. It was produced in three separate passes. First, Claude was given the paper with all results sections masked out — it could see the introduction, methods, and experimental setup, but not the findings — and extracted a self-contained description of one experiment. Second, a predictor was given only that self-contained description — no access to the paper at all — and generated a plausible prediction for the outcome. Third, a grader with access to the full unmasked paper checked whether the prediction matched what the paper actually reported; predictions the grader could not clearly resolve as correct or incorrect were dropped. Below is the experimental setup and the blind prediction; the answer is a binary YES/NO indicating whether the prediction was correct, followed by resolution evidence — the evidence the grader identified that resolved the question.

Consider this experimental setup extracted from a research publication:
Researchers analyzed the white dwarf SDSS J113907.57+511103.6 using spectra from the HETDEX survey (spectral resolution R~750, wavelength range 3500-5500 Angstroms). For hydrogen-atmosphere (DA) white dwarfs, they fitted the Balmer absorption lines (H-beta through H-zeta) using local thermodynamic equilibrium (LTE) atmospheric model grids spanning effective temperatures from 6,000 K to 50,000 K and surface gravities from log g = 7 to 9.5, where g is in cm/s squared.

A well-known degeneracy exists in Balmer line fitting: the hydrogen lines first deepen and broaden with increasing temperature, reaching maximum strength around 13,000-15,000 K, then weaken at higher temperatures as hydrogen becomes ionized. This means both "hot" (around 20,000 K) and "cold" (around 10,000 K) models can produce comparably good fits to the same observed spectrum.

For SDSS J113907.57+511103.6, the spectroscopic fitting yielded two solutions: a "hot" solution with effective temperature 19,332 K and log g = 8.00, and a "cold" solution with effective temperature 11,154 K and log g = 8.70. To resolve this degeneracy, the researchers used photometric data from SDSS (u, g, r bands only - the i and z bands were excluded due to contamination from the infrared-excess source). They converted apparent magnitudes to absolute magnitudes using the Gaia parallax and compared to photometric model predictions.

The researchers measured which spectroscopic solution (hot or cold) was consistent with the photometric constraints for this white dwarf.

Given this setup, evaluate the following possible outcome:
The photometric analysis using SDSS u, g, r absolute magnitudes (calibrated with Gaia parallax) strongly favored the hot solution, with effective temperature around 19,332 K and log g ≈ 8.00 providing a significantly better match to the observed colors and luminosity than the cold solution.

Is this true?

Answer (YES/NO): YES